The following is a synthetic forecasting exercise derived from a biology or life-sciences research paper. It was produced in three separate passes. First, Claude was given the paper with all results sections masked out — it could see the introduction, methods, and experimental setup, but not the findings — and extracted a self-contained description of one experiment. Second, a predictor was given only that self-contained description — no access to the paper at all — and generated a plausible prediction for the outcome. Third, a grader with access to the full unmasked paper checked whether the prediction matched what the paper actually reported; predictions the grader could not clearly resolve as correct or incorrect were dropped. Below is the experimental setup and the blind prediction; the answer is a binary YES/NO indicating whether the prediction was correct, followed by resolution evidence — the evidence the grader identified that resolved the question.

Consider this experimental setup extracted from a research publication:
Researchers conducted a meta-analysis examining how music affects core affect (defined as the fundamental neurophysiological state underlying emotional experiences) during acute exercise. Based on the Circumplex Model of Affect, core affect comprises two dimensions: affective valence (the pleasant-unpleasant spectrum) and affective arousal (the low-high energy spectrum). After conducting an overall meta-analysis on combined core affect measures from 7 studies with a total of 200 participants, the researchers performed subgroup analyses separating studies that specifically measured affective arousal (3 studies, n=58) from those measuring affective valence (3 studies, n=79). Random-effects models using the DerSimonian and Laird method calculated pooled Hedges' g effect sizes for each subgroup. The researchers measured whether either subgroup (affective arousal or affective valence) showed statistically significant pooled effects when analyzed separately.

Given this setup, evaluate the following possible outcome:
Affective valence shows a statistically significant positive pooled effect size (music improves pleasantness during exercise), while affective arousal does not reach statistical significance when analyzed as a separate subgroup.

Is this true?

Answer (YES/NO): NO